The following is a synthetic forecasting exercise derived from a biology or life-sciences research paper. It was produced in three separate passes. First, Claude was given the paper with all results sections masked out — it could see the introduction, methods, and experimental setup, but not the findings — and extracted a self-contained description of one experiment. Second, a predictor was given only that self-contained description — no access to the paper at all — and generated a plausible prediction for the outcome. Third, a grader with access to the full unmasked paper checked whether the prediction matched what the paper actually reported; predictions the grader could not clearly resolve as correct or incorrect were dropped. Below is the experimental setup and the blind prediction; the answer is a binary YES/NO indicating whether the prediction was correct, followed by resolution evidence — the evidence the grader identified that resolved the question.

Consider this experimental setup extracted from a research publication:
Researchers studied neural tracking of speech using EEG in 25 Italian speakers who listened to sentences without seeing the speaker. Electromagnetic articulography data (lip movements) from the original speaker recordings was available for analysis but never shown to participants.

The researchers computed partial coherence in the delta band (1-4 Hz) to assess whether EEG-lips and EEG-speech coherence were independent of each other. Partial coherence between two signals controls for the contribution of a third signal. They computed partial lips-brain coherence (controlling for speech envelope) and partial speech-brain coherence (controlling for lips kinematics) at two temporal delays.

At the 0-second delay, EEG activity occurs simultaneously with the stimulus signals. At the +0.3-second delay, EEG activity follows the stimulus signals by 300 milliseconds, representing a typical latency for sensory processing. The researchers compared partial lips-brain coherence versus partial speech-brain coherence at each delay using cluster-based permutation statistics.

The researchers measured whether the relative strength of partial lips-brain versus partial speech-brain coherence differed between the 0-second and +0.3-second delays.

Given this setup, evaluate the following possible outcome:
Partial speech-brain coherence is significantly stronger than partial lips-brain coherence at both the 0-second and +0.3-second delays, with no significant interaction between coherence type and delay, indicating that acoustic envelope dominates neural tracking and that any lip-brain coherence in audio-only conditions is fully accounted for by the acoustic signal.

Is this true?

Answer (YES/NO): NO